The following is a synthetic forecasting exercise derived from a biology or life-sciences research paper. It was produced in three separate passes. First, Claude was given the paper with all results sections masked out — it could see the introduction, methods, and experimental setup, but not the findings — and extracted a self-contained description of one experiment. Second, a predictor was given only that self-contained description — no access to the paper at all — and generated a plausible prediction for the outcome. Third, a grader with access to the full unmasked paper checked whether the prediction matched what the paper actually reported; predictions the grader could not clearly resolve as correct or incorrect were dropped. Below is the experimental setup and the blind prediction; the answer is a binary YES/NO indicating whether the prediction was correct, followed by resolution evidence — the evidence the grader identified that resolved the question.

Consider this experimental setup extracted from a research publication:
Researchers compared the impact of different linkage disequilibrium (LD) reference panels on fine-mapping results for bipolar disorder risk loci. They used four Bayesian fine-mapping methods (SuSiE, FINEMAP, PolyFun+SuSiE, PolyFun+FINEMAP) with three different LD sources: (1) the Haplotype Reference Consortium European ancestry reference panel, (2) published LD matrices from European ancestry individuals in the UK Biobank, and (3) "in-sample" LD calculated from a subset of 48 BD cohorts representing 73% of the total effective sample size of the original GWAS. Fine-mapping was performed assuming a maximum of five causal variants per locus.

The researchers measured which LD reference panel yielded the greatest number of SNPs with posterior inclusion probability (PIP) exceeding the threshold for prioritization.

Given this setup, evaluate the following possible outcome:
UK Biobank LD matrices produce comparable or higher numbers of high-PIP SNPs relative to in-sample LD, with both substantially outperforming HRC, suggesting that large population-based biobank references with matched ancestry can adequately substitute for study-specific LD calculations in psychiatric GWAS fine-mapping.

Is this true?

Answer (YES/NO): NO